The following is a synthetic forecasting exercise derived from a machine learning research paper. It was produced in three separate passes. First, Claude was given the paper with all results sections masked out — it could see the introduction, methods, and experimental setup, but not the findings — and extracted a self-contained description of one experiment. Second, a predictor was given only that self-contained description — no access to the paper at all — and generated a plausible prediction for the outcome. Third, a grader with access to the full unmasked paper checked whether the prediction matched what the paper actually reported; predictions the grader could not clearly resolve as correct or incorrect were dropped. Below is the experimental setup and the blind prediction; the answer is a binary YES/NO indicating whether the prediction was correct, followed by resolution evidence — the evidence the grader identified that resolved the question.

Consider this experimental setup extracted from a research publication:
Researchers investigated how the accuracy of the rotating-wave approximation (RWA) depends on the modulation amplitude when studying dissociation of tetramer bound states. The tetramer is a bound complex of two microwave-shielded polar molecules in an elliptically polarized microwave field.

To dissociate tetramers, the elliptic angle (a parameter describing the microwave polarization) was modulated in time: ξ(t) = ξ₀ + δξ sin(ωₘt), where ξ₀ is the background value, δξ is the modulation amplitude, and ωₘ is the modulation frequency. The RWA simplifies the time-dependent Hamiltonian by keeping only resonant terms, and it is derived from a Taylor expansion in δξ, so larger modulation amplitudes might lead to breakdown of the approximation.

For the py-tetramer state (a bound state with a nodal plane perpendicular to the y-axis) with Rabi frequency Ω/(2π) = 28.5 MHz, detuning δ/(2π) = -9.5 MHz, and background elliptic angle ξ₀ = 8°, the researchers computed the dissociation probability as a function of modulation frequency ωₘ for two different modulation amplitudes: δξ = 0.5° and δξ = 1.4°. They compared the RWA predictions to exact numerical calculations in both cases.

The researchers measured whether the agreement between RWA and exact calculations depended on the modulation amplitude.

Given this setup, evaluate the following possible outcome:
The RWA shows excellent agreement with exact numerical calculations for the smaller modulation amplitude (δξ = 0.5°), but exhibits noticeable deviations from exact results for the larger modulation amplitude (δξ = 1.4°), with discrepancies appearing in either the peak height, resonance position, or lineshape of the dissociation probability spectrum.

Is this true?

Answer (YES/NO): NO